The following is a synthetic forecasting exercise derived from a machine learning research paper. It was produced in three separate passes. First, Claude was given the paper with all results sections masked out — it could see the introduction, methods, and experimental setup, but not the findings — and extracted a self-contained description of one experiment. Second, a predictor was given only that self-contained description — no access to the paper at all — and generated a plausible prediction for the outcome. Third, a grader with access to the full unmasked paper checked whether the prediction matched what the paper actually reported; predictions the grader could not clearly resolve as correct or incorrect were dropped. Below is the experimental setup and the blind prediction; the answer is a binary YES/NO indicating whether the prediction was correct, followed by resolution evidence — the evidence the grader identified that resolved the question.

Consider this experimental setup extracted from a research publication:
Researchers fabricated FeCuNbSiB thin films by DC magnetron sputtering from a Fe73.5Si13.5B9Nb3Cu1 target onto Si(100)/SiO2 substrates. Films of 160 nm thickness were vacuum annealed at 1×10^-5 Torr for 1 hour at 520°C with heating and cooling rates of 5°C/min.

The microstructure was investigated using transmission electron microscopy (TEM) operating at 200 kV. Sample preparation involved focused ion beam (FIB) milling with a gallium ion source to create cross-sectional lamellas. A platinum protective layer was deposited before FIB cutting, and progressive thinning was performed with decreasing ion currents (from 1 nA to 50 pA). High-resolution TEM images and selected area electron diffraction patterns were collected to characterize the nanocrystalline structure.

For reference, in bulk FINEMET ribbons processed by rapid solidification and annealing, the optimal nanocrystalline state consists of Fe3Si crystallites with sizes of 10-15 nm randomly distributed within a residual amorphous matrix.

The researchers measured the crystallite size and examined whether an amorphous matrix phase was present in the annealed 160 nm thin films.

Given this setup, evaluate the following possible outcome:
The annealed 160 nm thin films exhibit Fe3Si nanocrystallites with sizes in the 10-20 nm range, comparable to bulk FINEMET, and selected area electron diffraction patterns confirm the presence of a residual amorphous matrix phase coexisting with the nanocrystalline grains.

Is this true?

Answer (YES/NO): NO